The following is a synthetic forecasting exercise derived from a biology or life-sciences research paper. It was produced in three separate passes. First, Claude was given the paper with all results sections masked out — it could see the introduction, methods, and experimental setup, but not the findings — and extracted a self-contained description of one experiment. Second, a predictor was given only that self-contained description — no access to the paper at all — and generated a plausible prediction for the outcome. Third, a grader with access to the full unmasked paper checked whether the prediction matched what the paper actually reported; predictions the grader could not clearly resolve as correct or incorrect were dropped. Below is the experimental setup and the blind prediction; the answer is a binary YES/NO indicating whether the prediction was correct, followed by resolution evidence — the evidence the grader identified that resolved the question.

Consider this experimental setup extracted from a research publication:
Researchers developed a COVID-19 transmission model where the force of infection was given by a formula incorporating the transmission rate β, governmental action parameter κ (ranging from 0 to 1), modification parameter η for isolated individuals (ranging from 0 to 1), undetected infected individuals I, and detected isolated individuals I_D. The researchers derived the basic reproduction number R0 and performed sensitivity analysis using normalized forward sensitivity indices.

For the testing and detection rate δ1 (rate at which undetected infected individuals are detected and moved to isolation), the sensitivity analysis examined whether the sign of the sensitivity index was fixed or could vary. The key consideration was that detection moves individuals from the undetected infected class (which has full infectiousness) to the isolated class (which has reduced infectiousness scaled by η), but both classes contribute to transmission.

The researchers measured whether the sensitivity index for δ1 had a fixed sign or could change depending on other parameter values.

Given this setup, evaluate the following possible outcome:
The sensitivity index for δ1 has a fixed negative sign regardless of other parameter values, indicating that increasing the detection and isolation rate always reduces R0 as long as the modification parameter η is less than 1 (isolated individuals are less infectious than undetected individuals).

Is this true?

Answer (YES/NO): NO